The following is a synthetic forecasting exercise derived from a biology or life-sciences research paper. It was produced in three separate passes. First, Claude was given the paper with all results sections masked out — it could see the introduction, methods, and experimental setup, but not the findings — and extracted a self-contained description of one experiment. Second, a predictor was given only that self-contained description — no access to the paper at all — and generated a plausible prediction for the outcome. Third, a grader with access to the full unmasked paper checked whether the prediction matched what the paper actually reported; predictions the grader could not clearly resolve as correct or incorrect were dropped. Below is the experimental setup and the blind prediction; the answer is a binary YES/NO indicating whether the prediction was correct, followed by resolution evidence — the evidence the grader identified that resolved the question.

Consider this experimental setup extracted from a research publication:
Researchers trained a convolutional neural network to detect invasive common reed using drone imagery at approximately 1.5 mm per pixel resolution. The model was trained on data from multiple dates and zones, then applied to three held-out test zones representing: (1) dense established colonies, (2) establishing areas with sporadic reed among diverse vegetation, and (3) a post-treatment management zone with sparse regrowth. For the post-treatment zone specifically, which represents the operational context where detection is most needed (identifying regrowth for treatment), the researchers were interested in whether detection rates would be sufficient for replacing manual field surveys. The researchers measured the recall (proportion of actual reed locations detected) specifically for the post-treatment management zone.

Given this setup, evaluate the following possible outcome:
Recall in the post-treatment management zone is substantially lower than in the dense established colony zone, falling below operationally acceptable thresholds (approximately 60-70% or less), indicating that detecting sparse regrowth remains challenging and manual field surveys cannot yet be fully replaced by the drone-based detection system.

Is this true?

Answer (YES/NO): NO